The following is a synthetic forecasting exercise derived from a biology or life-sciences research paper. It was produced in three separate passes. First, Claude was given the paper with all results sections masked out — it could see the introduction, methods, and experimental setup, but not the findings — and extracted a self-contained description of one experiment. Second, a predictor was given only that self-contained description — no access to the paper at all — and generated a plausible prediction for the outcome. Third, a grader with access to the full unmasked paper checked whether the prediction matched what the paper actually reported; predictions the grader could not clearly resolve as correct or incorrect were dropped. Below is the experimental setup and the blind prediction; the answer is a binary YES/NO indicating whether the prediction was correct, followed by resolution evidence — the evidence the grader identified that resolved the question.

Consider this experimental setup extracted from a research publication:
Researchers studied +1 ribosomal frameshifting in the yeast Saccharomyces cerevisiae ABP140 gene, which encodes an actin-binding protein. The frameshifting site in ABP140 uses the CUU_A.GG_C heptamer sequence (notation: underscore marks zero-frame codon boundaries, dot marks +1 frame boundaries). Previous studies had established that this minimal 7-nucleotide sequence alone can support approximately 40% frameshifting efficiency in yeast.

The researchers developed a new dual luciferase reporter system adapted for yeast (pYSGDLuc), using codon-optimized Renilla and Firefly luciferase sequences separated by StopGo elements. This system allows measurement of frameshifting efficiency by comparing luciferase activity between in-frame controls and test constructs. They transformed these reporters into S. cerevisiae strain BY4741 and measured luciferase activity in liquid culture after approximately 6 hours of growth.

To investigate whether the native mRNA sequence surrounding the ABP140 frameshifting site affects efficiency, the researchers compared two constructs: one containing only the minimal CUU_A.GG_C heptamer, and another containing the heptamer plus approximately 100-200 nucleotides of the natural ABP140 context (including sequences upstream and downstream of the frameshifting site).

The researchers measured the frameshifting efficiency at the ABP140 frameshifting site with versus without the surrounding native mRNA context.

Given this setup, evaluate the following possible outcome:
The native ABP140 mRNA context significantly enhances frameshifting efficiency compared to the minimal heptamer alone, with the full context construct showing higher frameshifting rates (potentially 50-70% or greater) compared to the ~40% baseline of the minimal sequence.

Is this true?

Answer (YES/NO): YES